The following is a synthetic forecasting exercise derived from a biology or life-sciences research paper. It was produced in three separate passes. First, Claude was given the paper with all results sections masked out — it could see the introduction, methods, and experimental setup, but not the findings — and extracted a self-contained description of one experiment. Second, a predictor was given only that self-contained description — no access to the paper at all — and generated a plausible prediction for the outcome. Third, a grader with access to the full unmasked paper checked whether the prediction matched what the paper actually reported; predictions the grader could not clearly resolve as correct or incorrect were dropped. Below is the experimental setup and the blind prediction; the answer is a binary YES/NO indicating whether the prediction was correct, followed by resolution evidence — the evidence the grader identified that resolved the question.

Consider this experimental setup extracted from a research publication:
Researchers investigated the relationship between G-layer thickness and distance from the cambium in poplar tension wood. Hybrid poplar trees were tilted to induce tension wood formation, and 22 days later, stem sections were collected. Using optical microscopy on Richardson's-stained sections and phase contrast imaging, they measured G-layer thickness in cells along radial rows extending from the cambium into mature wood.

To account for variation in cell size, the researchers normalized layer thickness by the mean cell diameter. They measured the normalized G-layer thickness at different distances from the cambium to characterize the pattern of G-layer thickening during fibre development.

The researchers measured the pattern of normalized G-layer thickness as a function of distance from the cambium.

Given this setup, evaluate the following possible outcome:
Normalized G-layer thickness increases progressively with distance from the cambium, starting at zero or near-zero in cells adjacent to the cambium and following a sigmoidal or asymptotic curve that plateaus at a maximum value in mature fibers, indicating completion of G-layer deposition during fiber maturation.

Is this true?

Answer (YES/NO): NO